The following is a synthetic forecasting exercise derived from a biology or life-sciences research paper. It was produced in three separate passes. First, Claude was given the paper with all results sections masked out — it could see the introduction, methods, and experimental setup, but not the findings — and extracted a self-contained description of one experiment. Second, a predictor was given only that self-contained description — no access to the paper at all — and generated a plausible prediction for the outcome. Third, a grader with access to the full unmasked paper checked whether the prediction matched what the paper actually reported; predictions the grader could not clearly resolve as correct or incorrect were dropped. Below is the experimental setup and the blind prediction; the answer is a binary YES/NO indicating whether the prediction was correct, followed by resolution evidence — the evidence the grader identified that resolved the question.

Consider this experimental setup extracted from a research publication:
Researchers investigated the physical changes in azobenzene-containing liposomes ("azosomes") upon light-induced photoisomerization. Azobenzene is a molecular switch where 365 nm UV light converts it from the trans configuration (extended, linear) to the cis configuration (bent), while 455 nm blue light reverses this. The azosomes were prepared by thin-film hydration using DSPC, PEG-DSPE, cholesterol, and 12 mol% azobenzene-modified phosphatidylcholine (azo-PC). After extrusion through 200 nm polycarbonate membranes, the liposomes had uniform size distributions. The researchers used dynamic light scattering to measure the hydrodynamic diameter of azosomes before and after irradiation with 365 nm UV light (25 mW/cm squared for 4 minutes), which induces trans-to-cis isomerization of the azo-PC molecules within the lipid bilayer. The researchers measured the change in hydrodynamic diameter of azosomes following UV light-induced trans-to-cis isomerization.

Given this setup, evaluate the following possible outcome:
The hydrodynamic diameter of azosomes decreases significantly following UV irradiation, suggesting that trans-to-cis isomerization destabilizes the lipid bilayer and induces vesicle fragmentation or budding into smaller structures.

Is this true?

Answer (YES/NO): NO